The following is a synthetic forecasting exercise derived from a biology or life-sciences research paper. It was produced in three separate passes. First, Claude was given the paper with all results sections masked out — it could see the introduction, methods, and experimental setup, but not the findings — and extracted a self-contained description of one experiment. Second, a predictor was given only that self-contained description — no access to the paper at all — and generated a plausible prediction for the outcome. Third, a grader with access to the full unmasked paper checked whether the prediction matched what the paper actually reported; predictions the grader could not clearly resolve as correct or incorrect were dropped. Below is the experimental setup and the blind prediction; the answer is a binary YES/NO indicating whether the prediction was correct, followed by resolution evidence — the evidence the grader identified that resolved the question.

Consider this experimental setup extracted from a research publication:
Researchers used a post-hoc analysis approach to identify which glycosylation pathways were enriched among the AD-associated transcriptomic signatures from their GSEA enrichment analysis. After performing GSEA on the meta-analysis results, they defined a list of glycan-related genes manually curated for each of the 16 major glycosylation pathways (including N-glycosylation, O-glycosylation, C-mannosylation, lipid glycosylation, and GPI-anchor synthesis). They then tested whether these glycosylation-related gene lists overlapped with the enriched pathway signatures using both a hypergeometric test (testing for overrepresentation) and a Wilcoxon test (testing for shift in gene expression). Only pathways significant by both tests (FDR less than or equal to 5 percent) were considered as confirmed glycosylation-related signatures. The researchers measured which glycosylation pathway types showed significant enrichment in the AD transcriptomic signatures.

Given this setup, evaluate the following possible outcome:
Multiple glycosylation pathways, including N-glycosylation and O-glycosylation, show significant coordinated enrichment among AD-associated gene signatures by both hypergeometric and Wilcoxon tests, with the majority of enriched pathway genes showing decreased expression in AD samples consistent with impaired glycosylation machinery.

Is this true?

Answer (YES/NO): NO